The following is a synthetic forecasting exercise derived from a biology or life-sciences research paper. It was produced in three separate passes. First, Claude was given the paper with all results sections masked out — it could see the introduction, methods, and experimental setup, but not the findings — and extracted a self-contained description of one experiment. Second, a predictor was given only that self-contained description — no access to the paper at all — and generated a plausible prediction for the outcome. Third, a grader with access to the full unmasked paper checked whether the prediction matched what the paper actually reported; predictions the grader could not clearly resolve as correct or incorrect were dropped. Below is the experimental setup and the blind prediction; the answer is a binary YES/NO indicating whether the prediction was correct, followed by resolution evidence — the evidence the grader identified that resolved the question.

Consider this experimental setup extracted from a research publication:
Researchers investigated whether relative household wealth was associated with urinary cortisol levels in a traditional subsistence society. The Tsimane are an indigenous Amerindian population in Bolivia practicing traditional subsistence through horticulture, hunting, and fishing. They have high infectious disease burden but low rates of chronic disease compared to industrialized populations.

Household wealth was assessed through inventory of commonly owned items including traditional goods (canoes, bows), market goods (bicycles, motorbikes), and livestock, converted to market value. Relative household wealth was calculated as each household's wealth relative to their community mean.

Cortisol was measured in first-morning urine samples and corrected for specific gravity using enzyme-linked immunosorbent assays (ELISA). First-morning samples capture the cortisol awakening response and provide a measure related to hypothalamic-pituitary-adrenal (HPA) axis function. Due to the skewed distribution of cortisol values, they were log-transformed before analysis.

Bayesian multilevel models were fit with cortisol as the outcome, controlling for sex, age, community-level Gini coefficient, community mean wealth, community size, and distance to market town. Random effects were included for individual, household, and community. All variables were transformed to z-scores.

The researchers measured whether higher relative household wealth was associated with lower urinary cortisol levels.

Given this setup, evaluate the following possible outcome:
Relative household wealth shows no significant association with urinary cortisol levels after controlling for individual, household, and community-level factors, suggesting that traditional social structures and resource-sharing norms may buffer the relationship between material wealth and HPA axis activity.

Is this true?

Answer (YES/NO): YES